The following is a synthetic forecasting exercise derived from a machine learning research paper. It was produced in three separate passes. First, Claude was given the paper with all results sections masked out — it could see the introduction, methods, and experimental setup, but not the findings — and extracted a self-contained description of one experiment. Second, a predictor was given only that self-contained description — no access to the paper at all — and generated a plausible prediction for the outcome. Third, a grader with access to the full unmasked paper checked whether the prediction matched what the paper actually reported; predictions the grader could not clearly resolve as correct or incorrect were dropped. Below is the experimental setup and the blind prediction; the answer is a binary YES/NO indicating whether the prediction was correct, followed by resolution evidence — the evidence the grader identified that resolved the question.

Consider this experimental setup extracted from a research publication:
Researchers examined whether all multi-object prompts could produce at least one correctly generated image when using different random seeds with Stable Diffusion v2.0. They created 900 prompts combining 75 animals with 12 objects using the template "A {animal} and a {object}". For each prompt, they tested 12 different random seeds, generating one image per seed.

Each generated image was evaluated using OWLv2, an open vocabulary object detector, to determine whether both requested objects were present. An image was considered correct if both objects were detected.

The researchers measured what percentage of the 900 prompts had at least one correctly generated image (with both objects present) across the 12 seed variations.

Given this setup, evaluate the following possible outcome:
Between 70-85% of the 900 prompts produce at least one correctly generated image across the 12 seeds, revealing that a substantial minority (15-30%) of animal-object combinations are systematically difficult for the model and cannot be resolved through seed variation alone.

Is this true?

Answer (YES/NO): NO